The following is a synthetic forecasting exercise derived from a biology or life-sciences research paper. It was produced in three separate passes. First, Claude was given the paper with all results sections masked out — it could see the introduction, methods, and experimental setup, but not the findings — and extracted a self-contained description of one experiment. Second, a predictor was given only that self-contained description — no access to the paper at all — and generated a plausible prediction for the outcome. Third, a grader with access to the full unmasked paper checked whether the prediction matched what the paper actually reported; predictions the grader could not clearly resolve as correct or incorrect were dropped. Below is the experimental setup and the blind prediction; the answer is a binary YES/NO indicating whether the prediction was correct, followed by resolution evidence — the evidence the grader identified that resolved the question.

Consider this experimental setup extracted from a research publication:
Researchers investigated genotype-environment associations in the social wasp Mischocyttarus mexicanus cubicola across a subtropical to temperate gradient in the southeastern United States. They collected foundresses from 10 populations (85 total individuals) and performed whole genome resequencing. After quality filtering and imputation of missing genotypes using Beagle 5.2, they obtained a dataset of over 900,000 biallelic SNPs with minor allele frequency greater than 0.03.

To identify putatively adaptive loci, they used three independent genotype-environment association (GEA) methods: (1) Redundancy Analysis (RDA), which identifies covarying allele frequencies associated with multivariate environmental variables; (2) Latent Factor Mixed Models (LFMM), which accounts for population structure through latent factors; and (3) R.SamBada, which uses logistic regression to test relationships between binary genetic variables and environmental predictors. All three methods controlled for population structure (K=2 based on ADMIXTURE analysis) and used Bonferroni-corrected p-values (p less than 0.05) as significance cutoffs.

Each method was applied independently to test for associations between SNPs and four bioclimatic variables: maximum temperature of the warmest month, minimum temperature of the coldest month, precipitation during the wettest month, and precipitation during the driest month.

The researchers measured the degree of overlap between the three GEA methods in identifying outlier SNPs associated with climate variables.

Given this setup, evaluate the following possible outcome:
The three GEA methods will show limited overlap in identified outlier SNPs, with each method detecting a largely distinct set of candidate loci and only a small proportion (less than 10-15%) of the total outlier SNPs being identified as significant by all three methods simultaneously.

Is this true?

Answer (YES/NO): NO